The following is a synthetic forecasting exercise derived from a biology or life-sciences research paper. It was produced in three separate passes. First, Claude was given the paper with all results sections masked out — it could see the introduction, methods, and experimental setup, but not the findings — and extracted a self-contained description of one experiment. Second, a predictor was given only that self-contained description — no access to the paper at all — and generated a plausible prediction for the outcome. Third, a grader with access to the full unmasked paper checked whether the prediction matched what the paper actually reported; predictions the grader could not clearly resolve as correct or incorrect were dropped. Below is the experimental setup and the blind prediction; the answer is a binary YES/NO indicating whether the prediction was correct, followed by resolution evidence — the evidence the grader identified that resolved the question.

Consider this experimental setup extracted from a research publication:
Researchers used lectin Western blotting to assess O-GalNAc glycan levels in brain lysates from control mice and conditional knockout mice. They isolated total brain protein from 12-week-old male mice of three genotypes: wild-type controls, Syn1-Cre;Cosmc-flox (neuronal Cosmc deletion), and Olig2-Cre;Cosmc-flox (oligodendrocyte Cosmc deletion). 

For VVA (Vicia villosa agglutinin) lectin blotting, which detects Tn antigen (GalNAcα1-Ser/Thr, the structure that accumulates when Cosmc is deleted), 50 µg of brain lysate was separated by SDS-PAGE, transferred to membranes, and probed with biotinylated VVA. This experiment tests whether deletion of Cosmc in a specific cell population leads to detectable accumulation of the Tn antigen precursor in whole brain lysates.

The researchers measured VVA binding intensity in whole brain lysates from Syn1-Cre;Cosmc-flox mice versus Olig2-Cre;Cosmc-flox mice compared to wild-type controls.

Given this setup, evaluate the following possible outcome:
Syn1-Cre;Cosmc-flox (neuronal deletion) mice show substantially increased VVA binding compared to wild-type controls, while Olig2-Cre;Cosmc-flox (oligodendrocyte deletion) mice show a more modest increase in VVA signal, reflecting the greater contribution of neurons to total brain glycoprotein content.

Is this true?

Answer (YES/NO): NO